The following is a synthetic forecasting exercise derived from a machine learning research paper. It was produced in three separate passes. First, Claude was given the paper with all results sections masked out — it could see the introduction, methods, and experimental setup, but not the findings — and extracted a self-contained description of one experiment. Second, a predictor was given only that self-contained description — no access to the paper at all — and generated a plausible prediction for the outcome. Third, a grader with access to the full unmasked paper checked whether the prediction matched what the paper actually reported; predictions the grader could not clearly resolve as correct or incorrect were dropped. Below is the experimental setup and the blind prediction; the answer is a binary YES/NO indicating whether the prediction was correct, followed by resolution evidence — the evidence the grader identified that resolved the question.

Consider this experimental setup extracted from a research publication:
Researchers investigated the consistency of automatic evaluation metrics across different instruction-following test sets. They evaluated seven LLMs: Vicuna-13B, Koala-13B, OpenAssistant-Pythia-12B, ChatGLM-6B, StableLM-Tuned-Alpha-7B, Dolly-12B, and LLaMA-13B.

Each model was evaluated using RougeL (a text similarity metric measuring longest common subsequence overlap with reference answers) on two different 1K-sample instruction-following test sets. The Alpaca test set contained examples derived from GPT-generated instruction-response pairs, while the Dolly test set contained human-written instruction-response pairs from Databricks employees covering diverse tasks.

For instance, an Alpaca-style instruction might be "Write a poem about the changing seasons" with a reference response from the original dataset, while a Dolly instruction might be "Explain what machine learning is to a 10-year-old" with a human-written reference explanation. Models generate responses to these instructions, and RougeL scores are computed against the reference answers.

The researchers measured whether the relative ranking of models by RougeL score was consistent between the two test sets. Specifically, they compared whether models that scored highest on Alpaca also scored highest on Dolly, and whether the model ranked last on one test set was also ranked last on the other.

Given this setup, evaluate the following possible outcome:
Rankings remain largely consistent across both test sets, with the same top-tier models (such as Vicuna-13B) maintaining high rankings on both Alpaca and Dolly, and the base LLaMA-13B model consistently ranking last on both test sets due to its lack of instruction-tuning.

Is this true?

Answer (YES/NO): NO